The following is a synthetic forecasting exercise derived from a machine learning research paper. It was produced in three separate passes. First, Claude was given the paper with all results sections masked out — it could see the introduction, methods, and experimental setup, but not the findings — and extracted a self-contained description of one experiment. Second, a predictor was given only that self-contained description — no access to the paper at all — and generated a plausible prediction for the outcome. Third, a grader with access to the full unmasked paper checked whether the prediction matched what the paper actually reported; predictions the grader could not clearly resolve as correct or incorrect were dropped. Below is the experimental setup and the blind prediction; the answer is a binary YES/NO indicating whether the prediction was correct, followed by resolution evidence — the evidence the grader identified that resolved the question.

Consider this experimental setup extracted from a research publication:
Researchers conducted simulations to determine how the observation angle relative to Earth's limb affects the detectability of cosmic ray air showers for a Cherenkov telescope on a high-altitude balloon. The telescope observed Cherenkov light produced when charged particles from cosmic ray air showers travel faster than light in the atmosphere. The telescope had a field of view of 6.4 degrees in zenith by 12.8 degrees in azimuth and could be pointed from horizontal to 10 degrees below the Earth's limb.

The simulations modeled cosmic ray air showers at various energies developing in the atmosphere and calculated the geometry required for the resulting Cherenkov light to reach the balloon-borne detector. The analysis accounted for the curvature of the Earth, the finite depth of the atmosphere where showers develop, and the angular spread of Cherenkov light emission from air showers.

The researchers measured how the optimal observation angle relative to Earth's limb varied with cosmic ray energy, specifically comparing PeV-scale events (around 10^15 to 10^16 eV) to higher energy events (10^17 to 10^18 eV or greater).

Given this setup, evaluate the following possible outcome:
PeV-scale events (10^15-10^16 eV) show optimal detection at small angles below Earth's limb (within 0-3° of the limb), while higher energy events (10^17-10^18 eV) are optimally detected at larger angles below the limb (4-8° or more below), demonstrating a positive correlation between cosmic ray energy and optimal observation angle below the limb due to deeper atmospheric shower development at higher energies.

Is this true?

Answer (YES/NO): NO